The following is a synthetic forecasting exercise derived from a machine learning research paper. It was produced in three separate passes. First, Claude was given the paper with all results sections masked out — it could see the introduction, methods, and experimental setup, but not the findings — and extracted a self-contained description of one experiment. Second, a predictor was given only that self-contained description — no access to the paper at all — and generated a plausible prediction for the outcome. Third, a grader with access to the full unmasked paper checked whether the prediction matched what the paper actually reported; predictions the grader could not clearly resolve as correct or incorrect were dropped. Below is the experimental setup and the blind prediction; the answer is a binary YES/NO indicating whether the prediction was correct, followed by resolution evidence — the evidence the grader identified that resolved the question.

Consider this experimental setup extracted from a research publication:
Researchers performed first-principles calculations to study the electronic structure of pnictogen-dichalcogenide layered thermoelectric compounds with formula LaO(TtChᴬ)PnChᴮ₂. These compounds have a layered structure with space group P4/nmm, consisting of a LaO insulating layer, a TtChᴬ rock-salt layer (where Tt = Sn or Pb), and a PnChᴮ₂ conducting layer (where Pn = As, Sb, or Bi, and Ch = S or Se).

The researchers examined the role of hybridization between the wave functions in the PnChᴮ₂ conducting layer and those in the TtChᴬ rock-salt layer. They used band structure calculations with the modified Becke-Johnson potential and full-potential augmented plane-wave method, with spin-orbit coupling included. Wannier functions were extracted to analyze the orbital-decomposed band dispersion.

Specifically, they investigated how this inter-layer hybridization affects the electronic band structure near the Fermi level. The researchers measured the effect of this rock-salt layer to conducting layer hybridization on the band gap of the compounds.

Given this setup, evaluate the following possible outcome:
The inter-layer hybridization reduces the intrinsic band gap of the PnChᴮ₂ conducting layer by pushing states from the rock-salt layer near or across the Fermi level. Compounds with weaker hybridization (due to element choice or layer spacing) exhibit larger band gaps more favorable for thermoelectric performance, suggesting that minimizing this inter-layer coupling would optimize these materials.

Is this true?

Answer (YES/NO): NO